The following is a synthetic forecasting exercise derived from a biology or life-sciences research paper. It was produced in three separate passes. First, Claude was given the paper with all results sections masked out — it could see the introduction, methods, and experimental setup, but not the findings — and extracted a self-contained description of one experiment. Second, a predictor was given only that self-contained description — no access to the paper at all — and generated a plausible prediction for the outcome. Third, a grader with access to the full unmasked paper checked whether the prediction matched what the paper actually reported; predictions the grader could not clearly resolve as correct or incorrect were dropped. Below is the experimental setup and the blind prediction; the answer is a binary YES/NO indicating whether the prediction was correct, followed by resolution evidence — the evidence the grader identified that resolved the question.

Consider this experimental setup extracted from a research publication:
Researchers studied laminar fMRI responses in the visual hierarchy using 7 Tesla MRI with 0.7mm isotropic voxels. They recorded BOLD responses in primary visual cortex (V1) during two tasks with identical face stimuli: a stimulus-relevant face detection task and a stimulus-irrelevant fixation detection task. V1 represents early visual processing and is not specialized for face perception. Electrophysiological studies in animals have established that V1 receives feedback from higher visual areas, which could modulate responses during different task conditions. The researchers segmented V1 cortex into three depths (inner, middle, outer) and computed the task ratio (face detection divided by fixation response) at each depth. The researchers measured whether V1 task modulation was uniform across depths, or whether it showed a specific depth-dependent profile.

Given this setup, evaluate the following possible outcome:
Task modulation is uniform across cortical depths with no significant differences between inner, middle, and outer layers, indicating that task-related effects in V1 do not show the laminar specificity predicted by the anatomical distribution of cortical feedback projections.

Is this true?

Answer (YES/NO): NO